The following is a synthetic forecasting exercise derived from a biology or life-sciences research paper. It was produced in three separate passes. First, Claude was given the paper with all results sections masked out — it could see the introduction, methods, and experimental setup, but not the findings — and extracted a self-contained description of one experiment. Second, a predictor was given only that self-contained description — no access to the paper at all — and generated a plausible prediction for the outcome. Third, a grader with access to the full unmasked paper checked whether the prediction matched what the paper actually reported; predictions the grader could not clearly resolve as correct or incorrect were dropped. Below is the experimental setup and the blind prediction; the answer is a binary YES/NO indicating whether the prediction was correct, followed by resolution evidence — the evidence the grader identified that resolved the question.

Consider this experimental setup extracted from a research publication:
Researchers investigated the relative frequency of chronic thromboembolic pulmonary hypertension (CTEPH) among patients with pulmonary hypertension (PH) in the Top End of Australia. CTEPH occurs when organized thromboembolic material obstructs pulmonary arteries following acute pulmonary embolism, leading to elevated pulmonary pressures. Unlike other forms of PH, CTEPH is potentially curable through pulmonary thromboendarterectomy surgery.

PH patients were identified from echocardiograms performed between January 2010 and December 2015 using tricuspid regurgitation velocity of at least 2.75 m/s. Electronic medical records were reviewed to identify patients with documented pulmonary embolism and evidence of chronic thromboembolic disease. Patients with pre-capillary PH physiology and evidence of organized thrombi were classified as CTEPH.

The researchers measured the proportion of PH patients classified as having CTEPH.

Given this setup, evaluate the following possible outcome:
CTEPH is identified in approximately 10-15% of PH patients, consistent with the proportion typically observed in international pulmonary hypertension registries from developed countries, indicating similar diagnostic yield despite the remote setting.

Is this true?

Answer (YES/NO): NO